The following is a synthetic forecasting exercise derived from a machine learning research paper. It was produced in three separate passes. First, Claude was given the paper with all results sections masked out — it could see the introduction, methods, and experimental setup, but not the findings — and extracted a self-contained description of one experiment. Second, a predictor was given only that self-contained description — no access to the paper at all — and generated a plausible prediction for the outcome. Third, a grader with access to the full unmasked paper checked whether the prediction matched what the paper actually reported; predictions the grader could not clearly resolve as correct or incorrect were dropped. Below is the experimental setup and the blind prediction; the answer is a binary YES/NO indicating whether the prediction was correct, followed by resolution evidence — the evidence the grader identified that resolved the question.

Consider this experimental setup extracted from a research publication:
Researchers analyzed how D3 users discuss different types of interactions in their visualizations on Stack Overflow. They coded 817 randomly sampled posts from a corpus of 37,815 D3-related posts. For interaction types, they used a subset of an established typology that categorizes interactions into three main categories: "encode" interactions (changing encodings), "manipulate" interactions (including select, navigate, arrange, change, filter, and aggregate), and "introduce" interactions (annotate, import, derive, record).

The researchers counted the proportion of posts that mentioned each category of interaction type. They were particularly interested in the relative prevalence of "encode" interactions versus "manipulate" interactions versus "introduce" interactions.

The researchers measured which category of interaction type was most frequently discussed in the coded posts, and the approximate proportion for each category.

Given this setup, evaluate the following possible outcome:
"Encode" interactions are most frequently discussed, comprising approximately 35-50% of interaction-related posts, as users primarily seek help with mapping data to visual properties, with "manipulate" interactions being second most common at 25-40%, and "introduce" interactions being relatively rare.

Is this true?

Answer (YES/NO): NO